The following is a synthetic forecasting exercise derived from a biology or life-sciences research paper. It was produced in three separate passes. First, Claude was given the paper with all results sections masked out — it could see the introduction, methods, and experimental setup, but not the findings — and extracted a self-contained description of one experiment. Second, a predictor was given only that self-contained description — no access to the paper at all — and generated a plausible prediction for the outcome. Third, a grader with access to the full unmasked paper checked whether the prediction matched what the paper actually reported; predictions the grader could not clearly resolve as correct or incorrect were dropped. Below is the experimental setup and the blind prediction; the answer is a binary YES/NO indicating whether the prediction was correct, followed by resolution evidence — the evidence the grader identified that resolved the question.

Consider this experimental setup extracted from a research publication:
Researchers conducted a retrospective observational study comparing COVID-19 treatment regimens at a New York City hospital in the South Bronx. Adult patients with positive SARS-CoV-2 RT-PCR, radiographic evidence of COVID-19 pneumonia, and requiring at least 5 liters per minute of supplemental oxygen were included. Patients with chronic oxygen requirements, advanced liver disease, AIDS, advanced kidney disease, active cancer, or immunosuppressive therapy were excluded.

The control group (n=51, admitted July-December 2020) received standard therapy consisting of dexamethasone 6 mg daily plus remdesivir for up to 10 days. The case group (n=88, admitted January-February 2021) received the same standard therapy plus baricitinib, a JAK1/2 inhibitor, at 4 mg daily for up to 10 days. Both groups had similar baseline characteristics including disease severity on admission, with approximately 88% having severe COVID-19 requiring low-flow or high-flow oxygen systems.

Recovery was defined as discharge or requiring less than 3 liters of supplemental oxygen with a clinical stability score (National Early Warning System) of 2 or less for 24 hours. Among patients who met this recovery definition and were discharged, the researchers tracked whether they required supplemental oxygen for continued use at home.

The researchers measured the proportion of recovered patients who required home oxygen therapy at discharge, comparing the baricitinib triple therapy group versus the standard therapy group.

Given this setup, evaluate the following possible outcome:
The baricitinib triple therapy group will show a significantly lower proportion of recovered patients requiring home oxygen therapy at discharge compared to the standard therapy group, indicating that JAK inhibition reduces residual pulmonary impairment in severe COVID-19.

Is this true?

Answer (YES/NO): NO